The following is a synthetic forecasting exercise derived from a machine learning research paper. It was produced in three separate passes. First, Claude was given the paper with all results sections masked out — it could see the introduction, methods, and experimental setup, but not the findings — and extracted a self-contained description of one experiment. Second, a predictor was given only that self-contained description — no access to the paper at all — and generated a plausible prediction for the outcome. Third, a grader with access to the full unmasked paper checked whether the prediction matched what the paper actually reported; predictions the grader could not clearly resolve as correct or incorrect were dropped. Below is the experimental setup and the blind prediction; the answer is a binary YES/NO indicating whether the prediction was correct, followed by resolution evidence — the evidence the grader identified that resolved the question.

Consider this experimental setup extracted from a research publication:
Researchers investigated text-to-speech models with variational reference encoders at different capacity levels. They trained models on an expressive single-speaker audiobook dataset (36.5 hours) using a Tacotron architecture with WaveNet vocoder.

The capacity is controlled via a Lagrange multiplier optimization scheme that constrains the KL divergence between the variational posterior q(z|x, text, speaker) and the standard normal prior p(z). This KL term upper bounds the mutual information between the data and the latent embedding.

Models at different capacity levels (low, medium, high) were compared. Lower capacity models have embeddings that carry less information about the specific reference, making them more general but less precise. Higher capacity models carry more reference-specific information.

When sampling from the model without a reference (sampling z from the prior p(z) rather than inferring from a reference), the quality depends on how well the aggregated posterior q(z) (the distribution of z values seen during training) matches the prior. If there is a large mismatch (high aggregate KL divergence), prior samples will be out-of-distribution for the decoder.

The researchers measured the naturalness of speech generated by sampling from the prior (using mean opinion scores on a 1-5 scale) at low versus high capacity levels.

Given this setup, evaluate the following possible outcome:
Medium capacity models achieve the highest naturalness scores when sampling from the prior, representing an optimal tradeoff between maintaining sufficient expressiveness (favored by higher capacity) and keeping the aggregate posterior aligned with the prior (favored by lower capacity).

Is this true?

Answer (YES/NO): NO